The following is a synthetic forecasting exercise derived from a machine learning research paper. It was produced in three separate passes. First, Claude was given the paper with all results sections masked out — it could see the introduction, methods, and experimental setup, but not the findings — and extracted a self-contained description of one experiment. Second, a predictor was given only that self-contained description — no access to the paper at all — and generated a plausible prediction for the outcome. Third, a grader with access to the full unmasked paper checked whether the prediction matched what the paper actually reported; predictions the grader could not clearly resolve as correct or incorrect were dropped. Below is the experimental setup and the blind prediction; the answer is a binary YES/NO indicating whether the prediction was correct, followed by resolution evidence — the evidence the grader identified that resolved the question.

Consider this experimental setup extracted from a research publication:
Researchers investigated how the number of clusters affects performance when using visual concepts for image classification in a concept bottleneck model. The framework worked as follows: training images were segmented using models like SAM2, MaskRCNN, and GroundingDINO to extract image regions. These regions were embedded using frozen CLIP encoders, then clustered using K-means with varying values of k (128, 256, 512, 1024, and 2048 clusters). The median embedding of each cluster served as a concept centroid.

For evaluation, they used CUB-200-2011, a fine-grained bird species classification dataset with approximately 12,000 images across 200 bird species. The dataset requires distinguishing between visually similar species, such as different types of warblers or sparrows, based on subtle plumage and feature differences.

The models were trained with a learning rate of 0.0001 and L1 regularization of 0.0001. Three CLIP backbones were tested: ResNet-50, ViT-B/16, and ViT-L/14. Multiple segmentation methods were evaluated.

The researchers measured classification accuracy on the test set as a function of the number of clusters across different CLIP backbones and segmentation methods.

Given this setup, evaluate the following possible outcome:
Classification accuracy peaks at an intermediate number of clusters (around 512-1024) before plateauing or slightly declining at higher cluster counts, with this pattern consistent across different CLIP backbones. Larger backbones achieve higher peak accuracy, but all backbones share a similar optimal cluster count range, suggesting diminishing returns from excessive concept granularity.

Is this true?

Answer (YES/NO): NO